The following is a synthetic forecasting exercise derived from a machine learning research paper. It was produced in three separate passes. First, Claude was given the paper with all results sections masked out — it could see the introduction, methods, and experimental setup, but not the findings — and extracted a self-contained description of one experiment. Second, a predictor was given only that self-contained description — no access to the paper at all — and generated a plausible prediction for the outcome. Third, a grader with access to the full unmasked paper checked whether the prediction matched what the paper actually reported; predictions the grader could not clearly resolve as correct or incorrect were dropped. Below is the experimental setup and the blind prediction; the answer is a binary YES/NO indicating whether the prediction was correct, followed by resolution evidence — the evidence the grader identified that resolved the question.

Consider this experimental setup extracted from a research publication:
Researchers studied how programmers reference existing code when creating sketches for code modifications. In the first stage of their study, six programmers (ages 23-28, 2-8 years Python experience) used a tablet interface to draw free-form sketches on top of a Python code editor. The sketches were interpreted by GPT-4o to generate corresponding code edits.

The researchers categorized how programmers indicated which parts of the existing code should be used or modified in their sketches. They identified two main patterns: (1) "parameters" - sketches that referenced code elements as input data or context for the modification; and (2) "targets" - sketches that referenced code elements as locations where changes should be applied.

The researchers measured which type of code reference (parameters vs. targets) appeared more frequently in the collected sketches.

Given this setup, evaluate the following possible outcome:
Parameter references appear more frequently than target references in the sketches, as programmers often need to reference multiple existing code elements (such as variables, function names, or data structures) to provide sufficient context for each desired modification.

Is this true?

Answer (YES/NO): NO